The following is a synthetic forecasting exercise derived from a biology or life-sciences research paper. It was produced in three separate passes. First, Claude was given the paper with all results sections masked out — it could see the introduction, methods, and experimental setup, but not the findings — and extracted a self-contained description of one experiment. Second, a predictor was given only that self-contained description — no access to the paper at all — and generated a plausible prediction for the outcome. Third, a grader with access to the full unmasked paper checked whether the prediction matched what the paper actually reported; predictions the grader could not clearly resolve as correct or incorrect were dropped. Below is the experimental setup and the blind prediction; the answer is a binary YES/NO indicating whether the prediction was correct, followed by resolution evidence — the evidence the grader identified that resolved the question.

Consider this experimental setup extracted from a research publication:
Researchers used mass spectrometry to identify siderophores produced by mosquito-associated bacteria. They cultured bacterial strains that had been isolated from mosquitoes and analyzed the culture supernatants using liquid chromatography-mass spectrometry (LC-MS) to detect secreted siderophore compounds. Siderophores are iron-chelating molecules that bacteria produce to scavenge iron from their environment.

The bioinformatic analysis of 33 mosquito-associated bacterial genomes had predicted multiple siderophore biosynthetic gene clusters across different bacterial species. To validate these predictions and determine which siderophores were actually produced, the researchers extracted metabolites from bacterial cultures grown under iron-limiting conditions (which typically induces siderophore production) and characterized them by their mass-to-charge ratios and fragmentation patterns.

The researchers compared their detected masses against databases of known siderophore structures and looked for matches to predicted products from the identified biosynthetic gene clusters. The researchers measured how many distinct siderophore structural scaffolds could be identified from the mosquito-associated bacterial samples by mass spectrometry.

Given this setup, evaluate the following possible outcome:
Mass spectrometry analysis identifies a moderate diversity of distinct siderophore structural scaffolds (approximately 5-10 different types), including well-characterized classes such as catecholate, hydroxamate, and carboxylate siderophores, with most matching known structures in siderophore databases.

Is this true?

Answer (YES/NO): YES